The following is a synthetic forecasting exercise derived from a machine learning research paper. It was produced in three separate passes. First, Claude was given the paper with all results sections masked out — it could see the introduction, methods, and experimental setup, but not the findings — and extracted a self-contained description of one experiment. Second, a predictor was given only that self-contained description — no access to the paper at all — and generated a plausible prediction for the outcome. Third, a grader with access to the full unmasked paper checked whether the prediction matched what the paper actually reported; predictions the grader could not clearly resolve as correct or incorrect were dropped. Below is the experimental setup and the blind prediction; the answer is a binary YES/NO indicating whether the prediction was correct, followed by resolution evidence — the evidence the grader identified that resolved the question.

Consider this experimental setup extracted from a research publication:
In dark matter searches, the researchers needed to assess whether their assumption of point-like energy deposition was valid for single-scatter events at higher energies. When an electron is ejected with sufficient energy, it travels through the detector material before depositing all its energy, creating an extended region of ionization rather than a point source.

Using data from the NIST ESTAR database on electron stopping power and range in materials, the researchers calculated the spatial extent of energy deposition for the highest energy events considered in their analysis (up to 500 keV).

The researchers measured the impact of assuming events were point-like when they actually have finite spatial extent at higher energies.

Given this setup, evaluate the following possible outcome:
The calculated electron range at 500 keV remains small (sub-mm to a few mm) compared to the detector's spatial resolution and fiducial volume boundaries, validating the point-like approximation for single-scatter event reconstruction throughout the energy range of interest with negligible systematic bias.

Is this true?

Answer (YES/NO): YES